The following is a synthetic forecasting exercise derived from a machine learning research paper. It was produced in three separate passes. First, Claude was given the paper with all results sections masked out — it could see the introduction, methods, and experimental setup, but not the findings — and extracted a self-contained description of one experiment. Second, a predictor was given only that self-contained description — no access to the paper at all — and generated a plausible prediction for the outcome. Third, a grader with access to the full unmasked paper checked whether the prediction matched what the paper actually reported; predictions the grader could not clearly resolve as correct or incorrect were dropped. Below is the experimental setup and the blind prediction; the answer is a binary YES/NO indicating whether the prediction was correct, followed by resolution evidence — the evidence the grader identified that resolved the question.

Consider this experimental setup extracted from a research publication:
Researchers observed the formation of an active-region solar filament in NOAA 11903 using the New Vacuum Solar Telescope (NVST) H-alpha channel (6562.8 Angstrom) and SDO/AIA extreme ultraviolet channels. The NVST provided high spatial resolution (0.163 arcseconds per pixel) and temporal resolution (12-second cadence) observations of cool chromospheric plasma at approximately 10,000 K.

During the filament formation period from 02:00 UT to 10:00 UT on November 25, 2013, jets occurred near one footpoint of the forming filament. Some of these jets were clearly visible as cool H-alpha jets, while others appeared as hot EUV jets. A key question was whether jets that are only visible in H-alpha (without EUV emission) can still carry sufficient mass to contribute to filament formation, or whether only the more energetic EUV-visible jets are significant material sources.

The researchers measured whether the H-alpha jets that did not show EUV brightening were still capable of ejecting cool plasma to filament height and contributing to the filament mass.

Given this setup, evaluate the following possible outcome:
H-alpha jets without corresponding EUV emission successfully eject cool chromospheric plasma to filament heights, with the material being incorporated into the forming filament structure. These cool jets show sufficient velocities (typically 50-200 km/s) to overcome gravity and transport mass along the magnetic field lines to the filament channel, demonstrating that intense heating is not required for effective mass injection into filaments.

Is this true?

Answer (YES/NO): NO